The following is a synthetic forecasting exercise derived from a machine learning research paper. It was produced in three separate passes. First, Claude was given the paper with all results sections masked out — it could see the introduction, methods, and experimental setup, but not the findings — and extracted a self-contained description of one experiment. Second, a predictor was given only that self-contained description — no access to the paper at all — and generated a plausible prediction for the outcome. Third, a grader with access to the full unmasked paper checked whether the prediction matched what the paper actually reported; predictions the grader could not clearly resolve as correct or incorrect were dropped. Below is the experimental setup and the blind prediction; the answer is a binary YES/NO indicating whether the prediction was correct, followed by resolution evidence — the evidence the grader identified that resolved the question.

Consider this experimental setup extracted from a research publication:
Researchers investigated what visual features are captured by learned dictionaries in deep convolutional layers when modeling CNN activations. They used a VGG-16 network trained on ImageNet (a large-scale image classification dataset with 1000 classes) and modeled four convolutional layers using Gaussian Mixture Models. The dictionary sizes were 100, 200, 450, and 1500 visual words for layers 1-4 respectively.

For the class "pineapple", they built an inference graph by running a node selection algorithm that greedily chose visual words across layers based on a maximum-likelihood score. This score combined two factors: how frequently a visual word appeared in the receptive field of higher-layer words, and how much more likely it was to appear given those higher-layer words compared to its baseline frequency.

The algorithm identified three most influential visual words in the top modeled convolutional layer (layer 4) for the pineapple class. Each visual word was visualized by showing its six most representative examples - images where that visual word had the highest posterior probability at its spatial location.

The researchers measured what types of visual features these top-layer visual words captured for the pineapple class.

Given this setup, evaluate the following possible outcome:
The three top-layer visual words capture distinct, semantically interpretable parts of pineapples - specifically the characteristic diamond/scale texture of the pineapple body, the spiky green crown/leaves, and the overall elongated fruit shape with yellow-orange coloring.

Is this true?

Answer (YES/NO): NO